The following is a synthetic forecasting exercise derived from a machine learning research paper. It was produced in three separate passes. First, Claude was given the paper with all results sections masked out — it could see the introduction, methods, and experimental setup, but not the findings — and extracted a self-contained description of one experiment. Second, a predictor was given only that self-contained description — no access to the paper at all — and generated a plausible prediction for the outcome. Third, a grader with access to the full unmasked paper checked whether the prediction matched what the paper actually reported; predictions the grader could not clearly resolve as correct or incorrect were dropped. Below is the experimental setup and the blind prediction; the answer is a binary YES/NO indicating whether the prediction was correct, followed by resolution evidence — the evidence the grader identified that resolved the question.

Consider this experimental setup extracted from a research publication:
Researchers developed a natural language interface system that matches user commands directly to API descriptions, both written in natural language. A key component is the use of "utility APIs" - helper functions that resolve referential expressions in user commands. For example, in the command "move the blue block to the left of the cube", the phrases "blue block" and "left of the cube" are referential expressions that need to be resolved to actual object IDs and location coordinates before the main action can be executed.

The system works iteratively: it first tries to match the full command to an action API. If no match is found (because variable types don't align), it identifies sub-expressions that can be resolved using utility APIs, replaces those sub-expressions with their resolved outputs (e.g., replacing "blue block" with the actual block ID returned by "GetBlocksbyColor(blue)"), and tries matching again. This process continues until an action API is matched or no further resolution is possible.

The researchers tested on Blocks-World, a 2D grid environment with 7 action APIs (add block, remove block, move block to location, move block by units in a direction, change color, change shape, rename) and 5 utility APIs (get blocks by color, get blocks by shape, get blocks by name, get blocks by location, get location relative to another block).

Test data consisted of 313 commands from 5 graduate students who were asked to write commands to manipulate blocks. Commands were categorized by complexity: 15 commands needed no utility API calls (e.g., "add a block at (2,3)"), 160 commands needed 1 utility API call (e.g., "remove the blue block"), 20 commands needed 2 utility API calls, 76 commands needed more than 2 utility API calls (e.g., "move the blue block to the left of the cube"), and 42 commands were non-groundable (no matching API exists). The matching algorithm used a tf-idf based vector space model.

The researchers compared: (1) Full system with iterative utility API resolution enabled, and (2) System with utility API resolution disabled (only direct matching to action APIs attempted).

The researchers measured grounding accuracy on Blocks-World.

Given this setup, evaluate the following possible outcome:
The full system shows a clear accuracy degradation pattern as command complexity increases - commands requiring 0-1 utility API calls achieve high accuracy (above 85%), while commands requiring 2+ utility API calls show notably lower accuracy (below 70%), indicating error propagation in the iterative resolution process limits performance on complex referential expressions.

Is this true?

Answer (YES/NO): NO